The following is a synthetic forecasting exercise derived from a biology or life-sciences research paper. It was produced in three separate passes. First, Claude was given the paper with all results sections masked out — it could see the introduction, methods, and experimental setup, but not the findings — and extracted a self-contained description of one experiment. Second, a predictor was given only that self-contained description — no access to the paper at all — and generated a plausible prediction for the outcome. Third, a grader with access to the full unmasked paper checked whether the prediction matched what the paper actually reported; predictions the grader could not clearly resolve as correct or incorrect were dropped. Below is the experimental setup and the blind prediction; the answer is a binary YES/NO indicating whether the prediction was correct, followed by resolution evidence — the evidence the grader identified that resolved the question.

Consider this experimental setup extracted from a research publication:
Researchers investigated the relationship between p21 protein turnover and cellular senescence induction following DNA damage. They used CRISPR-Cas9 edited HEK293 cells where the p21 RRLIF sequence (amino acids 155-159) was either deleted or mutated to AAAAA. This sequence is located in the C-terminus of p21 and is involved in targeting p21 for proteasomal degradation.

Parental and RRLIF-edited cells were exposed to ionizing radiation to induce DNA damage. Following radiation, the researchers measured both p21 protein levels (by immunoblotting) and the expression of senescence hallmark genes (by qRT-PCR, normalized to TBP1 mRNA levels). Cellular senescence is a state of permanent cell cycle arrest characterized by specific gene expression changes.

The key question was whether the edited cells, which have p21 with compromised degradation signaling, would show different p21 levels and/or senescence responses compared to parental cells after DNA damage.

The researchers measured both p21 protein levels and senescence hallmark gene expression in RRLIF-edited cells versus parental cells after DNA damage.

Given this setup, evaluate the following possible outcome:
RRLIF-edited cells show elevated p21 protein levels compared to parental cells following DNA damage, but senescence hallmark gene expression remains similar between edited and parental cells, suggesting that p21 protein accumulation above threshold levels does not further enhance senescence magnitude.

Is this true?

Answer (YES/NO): NO